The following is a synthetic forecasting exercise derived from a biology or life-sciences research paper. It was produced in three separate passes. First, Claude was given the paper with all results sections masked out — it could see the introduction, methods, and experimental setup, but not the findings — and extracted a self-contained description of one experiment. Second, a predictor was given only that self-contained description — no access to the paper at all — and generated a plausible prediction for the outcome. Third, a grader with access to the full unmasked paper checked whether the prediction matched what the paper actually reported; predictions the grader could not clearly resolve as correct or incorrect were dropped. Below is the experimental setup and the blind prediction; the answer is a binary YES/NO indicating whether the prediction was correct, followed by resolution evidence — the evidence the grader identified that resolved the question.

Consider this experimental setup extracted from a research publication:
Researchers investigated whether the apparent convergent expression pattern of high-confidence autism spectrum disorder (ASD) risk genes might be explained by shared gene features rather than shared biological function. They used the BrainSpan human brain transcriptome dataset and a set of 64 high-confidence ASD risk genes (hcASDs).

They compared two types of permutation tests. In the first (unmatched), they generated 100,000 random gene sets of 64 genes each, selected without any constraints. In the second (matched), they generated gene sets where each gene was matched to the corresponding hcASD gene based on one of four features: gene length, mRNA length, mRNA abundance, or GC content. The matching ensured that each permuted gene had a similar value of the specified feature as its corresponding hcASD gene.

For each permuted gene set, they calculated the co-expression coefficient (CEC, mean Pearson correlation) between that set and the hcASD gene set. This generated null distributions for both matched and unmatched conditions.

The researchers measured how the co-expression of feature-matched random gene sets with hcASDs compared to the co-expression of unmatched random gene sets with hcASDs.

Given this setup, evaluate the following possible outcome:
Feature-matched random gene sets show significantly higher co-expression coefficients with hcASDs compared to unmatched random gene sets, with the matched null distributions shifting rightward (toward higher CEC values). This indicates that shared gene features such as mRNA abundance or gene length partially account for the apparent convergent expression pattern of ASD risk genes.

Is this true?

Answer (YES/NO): YES